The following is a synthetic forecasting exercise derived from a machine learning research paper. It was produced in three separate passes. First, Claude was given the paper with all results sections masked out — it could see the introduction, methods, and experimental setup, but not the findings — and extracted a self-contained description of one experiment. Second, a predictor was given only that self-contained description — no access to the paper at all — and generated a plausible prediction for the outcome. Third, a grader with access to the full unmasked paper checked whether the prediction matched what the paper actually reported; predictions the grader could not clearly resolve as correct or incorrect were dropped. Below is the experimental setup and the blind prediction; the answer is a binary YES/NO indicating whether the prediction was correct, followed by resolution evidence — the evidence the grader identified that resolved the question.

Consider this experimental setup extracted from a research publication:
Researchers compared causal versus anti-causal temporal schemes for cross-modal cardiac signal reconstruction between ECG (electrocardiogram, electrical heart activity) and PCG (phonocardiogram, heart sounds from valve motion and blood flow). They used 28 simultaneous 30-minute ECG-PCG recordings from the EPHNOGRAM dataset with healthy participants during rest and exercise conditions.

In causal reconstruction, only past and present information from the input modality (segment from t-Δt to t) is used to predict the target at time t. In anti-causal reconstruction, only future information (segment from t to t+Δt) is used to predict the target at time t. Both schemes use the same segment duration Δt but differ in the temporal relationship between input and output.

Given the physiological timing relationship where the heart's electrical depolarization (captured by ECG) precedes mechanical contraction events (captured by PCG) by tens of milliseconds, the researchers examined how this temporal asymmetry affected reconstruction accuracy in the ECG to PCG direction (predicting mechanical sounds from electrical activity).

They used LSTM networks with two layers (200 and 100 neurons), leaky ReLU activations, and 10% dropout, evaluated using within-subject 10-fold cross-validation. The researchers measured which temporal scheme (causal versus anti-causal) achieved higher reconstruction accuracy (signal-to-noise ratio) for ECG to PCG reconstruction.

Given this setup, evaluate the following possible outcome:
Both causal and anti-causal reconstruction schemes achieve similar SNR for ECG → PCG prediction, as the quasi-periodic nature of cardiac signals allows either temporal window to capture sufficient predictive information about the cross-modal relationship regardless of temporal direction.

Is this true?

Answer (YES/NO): NO